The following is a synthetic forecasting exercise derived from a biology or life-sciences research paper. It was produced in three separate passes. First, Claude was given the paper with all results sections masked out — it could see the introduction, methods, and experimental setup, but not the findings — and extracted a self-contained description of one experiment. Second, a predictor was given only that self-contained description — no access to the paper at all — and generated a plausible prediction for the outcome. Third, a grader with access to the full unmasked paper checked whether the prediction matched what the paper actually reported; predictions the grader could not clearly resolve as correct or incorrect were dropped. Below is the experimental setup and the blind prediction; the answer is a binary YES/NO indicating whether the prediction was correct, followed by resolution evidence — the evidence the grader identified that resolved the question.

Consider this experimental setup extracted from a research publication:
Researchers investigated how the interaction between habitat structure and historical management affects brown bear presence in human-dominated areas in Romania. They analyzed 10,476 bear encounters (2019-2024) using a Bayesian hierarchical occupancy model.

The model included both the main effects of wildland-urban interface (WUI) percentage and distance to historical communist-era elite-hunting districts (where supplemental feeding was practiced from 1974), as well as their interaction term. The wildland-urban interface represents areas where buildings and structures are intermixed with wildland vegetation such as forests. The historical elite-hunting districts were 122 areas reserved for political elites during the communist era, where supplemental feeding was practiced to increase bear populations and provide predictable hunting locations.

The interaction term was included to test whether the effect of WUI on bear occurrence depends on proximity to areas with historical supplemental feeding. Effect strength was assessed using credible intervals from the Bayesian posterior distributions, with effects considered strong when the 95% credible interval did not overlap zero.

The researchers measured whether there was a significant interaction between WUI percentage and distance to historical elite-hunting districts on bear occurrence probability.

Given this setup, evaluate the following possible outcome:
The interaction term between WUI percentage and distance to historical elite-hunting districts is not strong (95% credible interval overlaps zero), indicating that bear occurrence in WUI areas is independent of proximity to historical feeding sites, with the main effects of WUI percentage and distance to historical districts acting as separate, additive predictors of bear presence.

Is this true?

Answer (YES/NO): NO